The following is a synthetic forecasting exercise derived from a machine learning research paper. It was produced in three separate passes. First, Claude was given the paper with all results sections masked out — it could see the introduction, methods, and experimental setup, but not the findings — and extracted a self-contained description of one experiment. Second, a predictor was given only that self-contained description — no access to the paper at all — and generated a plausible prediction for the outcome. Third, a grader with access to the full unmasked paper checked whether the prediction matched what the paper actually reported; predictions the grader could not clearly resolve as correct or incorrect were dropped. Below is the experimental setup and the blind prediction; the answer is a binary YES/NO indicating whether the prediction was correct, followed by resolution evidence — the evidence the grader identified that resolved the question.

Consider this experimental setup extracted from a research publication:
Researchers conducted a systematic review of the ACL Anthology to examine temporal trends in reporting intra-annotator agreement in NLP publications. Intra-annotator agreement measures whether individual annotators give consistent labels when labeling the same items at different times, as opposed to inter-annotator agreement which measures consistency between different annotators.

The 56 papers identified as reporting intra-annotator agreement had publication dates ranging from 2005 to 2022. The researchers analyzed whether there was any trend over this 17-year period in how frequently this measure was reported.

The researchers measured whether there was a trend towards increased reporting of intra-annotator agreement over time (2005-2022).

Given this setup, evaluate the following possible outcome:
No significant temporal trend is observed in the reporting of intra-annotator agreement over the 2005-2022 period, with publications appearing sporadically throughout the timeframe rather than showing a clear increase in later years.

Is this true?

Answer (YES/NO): YES